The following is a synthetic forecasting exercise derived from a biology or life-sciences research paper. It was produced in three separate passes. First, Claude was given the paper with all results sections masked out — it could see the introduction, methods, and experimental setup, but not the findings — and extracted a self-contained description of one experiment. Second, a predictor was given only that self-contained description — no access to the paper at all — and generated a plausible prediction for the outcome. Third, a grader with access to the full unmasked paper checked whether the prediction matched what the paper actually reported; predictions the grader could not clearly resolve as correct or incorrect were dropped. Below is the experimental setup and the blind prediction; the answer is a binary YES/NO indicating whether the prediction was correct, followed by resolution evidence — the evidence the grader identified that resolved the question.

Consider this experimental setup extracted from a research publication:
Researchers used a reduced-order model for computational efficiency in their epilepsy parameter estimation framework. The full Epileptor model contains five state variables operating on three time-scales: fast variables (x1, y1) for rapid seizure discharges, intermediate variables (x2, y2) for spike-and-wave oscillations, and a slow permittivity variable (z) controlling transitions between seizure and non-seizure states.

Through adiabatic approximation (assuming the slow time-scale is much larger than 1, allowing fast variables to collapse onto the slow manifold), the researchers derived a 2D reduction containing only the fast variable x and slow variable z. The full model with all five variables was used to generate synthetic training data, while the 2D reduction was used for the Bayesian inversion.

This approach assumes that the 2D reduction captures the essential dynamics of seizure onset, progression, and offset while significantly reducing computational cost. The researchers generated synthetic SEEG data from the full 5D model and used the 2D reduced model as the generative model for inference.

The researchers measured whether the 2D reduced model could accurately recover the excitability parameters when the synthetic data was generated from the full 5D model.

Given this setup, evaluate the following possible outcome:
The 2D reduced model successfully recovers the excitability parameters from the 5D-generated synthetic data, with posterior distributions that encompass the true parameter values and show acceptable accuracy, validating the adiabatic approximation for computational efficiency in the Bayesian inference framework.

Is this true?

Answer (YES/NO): YES